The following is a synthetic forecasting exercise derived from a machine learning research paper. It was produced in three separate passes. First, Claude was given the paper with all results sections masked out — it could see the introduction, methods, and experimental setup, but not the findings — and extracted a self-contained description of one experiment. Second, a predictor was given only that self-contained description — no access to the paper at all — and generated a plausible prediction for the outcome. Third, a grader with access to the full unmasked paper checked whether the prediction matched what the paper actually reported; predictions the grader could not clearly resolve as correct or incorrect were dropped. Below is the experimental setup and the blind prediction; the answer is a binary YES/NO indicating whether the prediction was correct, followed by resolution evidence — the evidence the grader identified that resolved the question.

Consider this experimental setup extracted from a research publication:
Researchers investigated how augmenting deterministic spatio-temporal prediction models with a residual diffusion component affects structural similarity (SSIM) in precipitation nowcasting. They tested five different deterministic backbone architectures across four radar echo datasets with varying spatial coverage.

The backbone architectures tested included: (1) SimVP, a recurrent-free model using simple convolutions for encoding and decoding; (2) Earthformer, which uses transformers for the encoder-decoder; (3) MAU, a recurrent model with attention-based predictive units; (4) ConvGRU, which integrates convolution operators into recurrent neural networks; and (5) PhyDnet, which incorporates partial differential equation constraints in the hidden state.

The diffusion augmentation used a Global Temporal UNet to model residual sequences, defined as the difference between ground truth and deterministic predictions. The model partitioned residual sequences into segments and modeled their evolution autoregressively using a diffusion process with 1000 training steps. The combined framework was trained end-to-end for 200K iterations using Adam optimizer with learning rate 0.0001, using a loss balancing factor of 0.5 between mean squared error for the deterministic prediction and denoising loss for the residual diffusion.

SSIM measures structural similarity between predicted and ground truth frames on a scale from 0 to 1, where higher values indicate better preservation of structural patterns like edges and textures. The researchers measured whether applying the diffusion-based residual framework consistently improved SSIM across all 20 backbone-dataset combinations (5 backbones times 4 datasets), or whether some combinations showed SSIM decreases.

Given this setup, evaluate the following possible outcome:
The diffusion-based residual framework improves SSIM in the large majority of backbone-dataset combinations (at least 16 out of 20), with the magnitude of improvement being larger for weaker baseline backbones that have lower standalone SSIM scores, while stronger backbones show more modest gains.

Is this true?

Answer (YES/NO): NO